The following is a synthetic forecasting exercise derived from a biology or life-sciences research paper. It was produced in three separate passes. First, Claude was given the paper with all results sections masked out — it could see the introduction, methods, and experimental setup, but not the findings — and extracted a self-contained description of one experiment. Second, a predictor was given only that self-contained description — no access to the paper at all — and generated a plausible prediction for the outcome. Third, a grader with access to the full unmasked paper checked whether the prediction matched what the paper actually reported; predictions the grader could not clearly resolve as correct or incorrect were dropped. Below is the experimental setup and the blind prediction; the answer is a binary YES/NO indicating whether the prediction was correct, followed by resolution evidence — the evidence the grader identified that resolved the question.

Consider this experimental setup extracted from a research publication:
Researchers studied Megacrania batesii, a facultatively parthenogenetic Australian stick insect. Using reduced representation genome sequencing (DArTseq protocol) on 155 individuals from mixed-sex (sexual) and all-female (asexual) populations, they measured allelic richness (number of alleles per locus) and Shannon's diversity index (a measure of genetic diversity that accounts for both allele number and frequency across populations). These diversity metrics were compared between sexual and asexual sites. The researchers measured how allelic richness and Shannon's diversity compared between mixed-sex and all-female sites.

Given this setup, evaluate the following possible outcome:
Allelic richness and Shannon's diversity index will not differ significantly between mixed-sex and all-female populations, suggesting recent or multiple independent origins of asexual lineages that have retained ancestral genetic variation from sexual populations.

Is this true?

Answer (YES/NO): NO